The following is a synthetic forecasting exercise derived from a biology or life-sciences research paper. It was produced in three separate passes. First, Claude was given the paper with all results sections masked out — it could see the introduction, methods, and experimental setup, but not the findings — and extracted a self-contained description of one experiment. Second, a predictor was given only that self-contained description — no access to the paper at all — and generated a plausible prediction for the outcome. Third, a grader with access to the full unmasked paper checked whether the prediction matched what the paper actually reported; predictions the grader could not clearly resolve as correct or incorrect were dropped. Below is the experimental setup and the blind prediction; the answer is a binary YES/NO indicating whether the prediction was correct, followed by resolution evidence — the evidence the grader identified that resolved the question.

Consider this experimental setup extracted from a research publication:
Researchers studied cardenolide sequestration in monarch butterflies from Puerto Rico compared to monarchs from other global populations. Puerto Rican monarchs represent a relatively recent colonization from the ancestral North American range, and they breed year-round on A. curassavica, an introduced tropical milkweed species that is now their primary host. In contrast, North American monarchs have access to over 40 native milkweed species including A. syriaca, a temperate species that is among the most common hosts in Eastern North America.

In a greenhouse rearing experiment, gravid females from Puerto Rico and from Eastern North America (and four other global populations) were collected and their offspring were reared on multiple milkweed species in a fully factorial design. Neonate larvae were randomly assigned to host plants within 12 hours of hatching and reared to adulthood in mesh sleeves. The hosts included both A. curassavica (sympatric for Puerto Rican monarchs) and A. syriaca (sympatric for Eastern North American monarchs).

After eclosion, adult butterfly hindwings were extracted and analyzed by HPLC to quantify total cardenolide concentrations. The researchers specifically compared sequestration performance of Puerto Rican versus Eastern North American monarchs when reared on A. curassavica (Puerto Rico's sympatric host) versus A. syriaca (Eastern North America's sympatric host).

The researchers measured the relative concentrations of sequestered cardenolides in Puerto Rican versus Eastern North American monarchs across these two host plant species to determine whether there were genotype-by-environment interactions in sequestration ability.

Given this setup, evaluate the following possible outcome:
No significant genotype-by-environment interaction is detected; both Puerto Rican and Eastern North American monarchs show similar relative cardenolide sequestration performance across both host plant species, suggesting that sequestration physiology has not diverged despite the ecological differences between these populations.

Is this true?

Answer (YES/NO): NO